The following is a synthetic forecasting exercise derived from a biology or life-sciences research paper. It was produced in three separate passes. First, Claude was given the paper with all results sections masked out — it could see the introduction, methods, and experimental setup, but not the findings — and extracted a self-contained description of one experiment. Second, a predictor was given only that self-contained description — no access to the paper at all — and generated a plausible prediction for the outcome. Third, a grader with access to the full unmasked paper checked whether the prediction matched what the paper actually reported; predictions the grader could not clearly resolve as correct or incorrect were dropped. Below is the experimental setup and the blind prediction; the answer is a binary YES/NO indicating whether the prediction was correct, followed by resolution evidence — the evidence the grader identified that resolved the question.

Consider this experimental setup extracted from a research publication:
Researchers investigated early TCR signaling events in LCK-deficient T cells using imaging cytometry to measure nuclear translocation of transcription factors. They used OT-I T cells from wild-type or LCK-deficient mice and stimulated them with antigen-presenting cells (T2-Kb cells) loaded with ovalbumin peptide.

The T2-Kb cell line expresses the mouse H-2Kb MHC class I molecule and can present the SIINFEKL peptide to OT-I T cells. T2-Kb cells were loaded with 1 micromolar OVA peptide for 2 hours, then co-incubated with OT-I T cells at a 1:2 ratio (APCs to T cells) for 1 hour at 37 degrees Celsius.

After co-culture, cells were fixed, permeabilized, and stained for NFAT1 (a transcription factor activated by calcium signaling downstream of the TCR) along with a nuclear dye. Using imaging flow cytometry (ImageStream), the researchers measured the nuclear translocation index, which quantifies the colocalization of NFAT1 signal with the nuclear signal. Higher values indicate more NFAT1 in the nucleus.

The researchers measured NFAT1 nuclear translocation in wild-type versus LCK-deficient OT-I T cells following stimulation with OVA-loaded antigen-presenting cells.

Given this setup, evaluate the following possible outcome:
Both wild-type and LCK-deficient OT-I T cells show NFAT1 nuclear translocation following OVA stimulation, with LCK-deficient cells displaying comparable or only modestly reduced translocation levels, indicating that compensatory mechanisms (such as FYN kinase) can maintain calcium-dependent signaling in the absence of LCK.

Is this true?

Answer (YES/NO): NO